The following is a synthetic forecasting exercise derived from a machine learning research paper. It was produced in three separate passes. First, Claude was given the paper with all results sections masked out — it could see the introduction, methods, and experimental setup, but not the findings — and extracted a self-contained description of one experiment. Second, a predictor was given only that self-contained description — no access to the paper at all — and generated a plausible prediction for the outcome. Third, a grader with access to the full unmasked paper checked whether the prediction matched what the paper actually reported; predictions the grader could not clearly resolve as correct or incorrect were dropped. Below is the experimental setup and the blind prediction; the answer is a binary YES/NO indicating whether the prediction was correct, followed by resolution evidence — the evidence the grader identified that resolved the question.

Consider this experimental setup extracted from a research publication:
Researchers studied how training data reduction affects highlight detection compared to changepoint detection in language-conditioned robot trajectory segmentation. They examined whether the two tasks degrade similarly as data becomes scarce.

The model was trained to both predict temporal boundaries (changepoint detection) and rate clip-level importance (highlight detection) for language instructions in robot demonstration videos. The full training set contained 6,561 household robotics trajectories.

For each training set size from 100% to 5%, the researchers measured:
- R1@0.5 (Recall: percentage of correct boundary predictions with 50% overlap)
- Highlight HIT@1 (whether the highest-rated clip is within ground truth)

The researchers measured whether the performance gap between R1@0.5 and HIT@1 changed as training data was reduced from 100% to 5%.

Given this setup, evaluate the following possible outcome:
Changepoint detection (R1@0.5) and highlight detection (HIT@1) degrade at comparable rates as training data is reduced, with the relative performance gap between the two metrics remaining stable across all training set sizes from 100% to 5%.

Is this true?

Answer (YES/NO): NO